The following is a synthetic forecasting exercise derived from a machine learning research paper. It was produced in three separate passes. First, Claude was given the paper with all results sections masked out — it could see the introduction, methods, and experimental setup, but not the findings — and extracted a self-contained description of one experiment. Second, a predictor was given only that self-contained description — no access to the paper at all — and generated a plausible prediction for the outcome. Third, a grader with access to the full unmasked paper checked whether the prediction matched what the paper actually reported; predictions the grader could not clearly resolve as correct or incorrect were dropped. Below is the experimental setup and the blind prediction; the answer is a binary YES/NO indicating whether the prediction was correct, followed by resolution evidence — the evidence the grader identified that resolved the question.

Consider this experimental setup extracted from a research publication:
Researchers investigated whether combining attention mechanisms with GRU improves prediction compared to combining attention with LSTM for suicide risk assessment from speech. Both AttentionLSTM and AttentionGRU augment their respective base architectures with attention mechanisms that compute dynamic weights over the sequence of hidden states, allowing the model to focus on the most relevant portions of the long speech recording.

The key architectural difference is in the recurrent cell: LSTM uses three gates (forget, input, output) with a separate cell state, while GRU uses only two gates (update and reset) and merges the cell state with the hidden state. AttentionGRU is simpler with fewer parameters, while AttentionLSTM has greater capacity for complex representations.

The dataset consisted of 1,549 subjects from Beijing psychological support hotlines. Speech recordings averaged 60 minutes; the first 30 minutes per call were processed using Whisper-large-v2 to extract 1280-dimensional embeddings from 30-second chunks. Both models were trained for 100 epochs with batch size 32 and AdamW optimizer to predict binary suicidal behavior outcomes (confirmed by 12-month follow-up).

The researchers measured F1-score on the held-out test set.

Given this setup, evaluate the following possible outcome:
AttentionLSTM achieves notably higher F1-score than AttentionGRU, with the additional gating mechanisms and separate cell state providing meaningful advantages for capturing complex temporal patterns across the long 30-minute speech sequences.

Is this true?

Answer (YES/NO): YES